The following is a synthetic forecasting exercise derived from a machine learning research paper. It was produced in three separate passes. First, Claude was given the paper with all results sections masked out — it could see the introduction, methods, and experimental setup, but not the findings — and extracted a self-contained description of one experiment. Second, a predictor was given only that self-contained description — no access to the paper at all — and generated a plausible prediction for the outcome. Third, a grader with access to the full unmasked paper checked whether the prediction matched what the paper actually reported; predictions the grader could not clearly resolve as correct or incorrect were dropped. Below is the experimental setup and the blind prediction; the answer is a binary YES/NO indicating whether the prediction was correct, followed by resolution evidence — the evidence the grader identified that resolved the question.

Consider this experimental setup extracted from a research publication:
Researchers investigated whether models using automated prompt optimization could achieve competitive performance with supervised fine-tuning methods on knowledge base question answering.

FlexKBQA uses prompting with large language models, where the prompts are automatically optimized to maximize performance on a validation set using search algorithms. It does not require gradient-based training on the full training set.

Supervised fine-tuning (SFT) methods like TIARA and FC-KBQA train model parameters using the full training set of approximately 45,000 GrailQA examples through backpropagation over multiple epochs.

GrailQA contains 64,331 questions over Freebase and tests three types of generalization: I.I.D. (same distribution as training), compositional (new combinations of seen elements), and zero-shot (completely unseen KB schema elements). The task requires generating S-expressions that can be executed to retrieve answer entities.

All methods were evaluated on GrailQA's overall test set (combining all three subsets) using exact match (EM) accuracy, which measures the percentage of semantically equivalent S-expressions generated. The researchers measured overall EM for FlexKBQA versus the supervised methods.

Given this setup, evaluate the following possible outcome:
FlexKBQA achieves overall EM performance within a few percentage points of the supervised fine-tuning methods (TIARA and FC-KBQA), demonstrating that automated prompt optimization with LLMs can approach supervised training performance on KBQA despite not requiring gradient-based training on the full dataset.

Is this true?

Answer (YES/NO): NO